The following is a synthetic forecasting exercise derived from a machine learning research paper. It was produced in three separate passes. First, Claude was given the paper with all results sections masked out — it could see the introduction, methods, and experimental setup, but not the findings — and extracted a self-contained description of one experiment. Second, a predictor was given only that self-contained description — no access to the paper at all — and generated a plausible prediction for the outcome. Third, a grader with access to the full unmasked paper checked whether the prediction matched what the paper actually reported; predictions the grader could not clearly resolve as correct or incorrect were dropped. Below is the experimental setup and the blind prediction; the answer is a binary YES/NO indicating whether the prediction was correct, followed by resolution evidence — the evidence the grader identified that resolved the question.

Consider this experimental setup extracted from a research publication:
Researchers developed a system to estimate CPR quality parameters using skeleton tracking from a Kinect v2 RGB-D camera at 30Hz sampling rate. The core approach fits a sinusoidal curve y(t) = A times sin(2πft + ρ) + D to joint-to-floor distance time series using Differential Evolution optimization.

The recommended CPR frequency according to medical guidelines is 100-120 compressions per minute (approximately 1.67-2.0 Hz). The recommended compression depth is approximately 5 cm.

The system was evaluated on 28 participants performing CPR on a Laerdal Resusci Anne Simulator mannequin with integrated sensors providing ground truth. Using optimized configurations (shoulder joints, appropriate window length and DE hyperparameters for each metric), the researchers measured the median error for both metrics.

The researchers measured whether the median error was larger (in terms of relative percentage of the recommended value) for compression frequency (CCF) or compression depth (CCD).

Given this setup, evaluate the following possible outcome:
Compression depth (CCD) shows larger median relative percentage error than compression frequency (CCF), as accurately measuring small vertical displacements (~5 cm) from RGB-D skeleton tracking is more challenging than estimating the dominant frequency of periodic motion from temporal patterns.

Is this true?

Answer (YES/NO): YES